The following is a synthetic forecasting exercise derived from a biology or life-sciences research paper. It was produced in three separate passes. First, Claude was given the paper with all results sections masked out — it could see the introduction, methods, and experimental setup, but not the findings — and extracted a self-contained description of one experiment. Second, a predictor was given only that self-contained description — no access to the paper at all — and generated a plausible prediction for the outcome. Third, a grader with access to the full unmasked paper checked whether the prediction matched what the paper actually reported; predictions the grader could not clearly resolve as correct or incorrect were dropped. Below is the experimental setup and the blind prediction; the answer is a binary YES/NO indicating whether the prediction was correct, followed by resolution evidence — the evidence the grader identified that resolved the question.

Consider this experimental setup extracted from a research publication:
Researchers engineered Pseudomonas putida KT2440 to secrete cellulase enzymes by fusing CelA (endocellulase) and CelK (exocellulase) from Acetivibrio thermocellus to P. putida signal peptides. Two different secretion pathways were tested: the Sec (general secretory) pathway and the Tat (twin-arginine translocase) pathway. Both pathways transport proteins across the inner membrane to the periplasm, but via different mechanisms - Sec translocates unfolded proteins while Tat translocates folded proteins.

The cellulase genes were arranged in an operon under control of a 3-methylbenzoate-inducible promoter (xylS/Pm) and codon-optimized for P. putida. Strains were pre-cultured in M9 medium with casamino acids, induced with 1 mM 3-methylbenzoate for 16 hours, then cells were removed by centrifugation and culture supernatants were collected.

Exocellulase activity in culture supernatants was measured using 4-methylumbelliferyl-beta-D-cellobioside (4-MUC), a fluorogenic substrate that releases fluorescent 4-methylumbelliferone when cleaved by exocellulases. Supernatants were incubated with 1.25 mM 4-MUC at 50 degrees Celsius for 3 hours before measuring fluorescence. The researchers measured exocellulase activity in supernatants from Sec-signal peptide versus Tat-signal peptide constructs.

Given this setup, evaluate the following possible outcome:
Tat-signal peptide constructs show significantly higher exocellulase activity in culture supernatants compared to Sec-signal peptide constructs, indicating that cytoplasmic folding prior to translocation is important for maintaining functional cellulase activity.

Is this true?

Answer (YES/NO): NO